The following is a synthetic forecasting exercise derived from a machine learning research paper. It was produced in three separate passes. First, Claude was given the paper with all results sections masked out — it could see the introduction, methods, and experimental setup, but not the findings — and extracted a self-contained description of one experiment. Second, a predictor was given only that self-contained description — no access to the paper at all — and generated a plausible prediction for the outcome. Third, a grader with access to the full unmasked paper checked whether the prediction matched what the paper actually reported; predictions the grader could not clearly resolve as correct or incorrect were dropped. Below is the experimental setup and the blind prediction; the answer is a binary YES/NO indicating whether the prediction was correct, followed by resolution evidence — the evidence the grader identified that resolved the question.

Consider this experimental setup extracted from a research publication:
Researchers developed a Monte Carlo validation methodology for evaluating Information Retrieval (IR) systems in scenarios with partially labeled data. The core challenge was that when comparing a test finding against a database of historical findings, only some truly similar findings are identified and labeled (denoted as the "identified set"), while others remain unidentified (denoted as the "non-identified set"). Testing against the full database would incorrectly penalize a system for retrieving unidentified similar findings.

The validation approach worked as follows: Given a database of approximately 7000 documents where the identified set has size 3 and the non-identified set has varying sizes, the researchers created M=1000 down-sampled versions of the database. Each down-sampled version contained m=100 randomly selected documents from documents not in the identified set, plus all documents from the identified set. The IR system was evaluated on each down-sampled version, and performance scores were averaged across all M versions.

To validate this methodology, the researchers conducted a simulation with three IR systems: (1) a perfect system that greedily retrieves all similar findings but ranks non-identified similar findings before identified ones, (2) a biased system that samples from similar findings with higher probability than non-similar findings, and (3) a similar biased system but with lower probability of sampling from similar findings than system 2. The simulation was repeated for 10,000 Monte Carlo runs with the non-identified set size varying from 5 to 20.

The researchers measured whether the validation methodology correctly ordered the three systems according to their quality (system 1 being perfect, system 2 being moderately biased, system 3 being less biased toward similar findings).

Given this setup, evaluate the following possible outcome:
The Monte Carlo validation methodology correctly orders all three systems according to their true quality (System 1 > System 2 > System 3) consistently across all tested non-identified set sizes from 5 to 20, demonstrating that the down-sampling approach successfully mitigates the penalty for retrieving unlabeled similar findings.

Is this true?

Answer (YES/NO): YES